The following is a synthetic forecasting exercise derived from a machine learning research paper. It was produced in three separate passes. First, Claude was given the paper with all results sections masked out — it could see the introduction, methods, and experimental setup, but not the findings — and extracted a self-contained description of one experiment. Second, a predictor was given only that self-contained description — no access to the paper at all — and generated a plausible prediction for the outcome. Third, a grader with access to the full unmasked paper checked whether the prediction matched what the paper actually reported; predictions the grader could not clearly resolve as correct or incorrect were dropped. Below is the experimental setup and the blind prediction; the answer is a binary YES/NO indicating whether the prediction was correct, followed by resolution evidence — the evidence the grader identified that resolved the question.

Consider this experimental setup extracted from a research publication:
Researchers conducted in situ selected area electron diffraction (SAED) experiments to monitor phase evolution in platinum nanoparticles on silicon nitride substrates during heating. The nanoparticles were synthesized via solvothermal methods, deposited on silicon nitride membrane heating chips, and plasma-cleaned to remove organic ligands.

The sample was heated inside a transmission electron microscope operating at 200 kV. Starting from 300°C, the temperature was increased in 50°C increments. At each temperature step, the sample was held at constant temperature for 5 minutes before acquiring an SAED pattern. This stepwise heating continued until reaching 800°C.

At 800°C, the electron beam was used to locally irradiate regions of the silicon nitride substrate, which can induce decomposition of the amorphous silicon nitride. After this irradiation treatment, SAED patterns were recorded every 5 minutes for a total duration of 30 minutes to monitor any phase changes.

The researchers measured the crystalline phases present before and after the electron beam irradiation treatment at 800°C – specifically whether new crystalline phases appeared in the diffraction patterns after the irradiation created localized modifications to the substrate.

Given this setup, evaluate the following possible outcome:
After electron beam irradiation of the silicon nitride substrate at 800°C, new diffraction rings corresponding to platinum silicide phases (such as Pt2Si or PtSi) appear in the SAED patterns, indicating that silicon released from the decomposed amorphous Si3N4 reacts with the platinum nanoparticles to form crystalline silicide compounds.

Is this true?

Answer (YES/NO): NO